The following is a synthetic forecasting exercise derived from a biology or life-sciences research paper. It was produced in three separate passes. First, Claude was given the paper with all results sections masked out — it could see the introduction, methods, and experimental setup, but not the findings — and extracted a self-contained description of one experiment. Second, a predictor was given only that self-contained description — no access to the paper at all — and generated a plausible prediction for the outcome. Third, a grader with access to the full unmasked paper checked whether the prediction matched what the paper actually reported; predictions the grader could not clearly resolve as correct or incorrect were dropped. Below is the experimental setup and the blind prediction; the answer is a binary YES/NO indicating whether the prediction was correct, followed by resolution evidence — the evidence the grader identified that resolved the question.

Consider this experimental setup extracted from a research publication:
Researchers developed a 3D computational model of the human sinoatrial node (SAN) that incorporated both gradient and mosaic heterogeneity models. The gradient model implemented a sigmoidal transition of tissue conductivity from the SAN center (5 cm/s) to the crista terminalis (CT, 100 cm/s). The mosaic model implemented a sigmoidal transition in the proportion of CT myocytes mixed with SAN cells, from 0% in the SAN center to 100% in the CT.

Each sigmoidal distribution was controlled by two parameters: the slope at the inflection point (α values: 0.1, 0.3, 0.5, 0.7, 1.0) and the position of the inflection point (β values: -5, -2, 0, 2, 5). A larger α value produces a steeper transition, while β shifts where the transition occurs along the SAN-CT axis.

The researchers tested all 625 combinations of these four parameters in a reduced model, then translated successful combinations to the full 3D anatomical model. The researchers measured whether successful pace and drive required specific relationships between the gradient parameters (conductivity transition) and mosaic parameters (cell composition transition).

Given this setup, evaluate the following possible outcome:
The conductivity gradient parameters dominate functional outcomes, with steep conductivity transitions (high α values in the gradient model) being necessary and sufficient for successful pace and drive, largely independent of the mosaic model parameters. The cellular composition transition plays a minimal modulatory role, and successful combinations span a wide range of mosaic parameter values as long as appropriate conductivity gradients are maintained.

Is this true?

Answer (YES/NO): NO